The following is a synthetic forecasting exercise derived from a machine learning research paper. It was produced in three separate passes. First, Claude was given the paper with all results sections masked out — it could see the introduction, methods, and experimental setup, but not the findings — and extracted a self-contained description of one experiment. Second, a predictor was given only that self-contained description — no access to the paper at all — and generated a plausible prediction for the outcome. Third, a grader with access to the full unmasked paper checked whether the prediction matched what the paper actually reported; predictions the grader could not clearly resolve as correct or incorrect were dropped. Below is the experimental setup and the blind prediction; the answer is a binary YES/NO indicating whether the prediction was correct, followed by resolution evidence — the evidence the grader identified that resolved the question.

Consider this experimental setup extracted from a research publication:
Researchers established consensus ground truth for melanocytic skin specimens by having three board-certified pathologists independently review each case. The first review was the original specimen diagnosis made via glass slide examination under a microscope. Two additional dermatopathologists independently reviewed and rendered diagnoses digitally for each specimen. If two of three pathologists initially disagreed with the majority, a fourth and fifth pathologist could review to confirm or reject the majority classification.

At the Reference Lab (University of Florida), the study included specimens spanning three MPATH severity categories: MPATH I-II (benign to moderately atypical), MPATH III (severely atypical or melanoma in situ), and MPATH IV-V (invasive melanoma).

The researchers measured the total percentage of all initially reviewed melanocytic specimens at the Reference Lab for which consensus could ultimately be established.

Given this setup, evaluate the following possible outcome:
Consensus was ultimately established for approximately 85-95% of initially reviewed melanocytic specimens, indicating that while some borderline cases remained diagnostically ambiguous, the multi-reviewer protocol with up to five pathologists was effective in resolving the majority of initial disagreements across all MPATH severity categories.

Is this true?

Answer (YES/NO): NO